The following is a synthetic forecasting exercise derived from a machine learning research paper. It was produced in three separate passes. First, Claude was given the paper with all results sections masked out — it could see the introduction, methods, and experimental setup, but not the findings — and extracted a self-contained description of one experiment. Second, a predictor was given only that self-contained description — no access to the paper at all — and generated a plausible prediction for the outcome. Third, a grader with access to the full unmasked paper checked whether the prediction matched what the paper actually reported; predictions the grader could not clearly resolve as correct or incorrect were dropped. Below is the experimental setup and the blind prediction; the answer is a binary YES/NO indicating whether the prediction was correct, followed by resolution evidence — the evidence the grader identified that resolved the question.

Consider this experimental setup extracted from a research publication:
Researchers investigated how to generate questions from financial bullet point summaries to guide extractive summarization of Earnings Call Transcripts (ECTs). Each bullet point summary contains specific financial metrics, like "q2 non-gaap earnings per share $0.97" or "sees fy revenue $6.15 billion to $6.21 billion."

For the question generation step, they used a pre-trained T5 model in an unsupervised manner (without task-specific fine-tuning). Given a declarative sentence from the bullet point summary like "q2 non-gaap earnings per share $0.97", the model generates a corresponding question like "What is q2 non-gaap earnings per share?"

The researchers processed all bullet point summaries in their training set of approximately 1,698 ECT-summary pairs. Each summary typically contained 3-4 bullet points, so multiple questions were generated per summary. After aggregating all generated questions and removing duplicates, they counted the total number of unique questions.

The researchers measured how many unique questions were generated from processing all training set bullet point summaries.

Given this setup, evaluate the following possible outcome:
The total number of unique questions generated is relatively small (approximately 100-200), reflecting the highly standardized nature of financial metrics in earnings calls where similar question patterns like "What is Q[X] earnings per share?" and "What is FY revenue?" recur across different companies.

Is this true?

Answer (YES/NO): NO